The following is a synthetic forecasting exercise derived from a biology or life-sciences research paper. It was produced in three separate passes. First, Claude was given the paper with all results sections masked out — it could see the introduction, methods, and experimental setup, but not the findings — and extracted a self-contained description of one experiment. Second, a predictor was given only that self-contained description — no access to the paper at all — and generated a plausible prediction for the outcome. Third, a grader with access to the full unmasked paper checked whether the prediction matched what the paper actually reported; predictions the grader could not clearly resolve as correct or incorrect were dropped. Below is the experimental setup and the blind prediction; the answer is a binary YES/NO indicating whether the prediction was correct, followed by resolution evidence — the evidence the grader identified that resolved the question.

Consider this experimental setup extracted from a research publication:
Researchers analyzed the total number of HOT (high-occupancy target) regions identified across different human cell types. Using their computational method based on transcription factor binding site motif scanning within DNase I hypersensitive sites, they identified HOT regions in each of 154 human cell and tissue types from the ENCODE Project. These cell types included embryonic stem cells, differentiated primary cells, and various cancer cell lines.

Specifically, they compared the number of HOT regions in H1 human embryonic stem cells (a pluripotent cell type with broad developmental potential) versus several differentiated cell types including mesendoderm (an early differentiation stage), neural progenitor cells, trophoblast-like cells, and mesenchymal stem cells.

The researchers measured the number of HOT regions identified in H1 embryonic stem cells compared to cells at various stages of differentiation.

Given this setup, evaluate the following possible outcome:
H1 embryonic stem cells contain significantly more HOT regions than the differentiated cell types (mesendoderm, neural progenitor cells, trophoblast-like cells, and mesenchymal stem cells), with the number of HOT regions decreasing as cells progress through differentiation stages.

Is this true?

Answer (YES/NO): NO